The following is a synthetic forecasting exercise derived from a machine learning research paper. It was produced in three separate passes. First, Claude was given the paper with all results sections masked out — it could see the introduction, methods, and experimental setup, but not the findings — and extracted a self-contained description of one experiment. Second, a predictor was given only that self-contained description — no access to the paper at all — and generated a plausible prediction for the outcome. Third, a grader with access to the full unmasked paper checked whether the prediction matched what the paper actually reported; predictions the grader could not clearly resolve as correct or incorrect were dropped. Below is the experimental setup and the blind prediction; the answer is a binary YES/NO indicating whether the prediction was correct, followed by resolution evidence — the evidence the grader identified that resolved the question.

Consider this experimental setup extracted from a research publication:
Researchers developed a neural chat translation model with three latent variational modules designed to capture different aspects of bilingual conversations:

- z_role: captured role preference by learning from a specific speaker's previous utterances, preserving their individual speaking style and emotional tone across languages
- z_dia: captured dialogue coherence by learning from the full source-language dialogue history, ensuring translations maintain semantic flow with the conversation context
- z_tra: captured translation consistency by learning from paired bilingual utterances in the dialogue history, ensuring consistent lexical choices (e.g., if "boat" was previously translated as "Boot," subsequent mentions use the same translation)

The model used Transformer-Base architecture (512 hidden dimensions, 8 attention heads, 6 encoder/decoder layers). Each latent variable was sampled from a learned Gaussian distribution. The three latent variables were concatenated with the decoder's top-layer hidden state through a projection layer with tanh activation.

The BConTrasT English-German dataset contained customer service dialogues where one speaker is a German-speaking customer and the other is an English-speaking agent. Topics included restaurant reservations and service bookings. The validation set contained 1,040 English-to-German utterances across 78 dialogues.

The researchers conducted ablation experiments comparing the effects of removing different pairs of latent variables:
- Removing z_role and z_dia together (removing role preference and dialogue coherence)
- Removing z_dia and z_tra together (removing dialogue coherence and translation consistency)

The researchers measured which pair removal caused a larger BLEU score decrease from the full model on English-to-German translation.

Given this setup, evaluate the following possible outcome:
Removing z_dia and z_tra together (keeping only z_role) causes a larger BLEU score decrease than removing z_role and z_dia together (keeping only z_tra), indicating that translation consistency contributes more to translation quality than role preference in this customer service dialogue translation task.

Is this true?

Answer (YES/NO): NO